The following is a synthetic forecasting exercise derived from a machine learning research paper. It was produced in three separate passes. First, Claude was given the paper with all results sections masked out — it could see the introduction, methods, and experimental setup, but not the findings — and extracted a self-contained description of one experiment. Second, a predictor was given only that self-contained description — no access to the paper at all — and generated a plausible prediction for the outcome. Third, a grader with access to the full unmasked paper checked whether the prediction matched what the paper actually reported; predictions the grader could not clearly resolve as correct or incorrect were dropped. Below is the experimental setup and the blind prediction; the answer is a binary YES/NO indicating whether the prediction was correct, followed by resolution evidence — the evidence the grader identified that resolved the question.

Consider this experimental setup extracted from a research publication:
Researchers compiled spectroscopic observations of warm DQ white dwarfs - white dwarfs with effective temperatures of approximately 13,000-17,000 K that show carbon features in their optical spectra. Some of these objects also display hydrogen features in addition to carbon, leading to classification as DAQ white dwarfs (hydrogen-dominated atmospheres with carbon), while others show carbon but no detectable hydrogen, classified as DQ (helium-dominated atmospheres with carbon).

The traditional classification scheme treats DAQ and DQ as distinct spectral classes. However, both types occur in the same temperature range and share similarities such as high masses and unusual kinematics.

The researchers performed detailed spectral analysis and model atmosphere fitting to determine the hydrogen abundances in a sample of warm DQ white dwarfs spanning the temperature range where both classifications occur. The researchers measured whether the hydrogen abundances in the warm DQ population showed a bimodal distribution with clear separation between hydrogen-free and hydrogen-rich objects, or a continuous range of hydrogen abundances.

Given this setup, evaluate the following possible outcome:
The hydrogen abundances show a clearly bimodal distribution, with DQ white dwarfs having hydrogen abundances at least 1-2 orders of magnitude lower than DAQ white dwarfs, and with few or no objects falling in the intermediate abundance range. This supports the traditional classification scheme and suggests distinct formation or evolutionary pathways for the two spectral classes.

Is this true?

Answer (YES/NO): NO